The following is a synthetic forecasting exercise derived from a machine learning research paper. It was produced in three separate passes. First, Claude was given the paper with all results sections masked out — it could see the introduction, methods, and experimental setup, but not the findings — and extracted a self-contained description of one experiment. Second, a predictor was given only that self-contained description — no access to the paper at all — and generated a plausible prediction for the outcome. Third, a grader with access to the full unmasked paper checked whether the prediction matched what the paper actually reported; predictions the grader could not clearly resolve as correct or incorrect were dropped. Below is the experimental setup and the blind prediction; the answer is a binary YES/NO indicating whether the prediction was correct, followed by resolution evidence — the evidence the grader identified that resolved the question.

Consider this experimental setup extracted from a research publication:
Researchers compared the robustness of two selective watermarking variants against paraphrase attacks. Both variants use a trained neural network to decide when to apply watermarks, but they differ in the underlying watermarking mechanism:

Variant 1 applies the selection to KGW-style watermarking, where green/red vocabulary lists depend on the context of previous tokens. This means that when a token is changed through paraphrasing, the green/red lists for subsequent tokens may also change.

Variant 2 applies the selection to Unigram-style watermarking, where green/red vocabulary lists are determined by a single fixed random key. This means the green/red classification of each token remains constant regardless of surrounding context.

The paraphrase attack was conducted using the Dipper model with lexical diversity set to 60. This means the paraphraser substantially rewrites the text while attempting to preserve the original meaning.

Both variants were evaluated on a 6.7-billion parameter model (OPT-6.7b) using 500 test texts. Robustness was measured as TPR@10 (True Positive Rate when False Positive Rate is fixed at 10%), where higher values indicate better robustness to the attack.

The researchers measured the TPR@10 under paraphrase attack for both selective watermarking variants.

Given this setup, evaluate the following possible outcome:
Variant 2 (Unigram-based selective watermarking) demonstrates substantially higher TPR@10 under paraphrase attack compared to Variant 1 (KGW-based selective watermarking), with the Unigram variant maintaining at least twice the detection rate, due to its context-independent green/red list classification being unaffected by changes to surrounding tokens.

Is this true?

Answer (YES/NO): NO